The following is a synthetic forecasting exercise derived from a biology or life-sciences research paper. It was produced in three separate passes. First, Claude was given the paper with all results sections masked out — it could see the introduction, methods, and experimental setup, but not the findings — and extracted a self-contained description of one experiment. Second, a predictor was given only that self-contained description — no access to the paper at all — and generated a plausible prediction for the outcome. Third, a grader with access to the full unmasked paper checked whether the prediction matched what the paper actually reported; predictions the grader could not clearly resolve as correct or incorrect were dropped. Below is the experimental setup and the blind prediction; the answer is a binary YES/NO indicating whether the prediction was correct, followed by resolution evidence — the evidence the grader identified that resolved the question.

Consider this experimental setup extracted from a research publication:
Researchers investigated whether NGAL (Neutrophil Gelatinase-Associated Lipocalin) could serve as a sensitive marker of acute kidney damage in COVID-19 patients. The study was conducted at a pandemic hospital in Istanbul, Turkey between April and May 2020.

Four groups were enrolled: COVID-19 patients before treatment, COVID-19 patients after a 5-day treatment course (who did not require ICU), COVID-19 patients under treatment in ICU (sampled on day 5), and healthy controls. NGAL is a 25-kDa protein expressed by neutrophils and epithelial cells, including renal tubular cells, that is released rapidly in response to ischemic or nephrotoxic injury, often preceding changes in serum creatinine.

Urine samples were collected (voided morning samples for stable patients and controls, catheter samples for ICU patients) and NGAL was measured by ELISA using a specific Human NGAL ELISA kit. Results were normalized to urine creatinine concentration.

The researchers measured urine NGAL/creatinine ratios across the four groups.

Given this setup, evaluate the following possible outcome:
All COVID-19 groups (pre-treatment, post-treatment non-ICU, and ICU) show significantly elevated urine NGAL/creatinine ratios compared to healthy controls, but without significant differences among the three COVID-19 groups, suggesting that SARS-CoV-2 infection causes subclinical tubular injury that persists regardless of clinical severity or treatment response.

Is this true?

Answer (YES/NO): NO